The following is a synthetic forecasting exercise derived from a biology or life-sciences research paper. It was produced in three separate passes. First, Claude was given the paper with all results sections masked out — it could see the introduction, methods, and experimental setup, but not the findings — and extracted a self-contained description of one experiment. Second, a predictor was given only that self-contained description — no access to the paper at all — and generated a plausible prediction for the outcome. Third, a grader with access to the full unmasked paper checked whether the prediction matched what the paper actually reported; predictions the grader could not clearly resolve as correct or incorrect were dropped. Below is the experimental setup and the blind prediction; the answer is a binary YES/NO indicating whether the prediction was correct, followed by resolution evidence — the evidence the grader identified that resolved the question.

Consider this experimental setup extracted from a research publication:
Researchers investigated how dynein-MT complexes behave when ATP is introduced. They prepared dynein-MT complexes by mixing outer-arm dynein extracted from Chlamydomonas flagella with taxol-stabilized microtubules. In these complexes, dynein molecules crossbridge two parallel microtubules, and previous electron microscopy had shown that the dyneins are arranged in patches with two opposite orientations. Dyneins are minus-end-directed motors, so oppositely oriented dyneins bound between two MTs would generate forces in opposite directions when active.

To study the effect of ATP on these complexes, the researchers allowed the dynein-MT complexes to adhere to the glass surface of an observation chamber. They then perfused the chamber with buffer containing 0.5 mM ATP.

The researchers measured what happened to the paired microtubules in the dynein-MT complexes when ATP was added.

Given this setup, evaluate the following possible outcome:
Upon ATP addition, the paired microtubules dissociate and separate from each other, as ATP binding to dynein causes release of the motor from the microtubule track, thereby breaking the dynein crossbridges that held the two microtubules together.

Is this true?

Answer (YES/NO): NO